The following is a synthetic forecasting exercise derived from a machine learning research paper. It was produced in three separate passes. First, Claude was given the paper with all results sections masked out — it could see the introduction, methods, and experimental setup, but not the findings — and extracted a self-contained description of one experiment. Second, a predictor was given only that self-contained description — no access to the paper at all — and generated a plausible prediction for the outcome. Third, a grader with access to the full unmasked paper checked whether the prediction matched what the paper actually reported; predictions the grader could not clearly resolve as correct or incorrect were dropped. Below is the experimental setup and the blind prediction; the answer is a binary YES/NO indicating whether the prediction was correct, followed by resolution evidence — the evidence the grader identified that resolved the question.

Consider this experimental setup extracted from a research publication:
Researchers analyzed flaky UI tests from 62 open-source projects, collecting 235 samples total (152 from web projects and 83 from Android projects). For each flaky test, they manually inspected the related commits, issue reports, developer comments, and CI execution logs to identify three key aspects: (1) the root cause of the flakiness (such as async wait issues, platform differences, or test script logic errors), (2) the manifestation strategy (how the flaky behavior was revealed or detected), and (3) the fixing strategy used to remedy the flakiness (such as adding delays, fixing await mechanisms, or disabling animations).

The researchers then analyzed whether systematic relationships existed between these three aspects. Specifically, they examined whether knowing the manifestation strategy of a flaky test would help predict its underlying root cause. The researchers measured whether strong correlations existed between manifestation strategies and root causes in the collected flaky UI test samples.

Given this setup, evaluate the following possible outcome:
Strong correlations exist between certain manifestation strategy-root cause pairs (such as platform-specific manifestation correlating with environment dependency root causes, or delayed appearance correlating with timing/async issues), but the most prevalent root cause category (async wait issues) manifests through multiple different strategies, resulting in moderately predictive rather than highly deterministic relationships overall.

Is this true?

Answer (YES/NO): NO